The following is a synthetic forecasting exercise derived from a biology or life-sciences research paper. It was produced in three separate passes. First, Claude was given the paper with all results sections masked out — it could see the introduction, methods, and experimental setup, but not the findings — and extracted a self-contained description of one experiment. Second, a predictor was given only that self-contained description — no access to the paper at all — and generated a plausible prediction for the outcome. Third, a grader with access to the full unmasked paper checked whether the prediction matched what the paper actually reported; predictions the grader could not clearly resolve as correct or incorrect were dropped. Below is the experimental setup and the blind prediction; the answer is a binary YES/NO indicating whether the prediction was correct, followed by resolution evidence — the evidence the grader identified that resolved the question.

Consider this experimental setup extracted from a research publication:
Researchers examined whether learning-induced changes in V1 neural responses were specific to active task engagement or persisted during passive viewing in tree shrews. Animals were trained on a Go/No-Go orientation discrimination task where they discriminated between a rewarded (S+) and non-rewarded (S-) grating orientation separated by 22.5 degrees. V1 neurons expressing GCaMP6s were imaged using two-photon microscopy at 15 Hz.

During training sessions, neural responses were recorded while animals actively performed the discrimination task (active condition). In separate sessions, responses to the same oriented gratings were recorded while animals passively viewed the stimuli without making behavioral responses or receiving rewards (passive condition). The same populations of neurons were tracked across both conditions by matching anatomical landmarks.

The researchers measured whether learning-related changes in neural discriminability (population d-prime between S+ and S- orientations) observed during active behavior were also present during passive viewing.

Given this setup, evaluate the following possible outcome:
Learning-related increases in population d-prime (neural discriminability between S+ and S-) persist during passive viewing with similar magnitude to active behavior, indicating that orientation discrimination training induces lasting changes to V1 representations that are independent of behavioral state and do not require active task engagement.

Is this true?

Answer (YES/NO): NO